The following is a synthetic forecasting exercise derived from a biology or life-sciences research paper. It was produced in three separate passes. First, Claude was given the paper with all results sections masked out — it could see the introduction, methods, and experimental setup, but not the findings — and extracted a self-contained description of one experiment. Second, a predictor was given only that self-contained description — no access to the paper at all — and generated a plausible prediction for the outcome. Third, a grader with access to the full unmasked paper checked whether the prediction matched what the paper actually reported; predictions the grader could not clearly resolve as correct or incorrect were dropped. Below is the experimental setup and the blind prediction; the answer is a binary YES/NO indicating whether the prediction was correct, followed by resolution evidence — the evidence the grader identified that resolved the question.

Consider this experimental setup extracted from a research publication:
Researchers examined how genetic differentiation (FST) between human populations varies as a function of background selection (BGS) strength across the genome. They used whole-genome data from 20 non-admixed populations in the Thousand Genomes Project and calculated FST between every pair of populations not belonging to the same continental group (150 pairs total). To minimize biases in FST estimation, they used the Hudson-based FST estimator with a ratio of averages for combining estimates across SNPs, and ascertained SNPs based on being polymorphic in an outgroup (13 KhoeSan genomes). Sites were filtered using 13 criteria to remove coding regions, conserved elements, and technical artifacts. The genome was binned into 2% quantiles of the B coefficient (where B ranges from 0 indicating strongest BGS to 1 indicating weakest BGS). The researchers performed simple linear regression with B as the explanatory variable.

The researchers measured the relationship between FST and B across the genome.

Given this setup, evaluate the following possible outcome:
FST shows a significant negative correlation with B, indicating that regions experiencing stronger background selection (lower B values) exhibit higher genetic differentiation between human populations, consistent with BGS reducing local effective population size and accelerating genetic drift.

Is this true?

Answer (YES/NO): YES